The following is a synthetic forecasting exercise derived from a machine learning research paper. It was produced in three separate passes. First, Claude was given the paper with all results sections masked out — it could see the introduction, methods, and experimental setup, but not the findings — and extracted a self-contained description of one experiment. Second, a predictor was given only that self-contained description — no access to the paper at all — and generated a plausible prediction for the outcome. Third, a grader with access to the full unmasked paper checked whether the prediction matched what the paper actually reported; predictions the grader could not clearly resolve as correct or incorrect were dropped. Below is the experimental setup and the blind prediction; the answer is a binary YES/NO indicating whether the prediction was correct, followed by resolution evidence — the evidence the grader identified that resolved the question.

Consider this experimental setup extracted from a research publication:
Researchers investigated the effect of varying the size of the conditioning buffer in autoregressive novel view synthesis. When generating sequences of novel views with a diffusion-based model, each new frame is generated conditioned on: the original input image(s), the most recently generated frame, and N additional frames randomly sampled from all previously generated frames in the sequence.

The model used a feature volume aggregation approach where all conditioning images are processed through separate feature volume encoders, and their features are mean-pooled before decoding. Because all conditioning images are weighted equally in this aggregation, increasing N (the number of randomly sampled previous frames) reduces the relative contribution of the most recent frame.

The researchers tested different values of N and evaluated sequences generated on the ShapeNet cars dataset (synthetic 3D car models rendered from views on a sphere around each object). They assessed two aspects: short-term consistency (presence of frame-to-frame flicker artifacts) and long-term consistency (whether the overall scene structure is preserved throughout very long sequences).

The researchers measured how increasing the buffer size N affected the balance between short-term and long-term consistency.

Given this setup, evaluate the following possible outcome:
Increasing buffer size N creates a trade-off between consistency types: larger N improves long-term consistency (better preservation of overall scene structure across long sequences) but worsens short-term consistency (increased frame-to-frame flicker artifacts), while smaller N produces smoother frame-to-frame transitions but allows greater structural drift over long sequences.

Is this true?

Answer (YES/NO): YES